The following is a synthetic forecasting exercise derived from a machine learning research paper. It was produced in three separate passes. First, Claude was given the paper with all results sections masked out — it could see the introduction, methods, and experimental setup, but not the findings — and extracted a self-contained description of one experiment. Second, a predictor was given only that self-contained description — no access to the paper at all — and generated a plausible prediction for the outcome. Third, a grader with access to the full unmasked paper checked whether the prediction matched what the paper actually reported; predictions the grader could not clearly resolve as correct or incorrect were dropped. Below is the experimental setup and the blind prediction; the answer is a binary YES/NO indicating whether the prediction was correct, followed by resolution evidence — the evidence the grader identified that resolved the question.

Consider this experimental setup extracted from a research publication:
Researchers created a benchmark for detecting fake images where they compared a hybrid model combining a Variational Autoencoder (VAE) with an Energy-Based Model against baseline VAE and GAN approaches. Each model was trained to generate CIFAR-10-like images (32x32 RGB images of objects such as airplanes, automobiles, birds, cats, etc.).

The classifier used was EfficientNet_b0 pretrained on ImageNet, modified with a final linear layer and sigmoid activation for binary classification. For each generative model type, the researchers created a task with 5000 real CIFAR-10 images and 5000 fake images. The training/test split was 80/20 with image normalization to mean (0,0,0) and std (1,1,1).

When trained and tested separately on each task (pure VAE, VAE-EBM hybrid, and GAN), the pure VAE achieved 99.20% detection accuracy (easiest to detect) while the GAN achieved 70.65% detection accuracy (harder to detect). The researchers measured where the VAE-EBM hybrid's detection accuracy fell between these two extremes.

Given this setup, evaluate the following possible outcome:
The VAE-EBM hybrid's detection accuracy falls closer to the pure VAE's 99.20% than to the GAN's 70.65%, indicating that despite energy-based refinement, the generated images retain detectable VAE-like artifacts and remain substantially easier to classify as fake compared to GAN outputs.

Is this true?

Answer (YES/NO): NO